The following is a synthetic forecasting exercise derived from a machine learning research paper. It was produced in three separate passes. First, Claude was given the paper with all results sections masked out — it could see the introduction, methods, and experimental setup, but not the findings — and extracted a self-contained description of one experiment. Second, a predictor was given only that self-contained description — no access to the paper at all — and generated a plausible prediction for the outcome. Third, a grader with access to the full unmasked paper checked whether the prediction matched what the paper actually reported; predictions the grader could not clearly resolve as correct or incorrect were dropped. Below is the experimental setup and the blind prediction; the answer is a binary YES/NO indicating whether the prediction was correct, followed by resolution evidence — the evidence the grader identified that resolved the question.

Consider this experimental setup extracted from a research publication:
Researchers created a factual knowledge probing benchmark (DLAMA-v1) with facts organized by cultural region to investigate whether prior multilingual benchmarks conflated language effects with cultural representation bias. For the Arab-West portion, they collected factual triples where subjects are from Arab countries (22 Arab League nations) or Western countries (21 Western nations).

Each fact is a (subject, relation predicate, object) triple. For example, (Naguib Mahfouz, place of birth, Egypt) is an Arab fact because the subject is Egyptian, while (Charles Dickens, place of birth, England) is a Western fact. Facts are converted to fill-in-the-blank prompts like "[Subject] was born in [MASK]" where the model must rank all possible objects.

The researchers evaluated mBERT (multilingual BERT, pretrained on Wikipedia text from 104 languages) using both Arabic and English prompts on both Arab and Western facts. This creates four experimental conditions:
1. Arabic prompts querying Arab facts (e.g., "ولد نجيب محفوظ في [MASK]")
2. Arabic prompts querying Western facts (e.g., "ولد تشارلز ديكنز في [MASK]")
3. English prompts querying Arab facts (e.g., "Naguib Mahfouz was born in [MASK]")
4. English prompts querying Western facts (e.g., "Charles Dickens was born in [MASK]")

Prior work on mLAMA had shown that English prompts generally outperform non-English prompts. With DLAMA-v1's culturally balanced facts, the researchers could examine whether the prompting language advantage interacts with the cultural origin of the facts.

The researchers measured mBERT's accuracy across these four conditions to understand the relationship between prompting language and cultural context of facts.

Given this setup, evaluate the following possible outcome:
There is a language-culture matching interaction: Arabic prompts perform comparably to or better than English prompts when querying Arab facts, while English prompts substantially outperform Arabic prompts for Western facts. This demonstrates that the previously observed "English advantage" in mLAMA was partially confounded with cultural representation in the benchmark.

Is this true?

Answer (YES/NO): NO